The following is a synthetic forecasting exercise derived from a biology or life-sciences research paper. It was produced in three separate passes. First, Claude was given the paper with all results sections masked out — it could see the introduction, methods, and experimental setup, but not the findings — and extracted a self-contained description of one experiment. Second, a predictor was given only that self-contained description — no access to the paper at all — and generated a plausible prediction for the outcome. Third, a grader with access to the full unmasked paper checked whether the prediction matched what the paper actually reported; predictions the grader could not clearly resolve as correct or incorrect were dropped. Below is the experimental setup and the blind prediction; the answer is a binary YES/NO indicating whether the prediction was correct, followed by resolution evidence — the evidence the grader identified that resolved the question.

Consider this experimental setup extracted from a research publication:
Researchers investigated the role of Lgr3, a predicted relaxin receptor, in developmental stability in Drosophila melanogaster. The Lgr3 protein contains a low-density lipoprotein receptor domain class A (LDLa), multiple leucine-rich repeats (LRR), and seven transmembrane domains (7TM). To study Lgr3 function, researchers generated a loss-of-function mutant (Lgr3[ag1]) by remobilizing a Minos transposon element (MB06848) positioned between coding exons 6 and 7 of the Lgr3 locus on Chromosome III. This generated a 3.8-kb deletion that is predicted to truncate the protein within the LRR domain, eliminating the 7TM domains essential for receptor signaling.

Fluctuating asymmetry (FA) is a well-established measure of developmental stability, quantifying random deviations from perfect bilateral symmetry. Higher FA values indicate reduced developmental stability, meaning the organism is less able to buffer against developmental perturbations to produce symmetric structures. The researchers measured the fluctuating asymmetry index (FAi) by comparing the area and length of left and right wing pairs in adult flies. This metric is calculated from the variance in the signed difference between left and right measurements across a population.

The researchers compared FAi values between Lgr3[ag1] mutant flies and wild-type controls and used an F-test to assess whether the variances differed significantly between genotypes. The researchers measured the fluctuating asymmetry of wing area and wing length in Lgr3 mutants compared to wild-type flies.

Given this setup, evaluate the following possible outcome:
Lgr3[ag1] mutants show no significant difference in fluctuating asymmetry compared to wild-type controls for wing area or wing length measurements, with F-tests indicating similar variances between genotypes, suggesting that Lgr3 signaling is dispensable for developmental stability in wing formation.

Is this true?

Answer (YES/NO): NO